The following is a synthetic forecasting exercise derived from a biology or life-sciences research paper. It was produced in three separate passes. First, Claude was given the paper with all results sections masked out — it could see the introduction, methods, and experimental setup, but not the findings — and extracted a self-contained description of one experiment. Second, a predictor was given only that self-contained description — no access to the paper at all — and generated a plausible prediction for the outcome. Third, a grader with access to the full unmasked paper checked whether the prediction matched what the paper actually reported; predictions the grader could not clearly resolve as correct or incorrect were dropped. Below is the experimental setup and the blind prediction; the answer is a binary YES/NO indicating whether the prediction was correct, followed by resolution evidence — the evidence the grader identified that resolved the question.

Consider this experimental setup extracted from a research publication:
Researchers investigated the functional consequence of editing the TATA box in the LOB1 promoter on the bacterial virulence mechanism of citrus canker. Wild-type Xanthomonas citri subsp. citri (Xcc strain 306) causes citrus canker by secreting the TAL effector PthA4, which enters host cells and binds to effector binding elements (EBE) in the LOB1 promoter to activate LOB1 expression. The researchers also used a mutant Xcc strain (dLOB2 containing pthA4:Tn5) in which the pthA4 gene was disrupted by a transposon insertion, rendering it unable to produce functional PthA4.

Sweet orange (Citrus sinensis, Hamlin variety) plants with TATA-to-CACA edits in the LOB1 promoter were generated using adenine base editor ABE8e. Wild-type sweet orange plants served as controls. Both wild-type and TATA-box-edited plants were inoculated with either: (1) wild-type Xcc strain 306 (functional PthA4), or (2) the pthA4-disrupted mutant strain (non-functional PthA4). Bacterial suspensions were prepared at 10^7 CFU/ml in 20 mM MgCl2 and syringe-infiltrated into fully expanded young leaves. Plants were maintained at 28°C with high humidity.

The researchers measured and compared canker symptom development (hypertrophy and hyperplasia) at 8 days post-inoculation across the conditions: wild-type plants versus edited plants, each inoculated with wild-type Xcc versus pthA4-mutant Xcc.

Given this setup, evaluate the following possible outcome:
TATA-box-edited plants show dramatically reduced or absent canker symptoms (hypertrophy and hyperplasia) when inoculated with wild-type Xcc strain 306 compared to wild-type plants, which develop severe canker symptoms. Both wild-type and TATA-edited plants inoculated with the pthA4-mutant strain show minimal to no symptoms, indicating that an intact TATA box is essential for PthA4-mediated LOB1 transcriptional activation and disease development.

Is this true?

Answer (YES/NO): NO